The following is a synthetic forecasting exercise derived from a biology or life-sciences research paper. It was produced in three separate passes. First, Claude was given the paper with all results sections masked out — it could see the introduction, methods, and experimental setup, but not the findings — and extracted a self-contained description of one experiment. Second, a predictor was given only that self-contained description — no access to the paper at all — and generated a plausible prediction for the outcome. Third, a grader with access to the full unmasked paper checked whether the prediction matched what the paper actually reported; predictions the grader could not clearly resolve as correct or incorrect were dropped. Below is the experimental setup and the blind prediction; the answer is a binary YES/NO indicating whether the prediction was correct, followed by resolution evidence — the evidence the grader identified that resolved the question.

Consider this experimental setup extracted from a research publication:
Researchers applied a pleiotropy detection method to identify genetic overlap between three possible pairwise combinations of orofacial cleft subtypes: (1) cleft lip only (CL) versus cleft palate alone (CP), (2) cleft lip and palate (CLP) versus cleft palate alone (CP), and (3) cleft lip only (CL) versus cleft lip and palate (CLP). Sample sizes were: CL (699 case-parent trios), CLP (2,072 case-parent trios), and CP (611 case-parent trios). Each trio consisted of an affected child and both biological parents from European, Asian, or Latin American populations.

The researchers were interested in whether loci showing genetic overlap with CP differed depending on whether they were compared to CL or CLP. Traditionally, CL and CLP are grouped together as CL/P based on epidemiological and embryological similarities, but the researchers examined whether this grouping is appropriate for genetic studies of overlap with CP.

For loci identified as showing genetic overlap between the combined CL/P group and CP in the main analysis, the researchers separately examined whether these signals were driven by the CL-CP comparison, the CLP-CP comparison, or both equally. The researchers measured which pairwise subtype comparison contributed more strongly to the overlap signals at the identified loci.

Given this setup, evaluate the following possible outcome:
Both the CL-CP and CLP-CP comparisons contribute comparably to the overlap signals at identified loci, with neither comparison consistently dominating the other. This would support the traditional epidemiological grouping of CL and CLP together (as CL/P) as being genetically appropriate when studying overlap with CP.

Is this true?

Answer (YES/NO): NO